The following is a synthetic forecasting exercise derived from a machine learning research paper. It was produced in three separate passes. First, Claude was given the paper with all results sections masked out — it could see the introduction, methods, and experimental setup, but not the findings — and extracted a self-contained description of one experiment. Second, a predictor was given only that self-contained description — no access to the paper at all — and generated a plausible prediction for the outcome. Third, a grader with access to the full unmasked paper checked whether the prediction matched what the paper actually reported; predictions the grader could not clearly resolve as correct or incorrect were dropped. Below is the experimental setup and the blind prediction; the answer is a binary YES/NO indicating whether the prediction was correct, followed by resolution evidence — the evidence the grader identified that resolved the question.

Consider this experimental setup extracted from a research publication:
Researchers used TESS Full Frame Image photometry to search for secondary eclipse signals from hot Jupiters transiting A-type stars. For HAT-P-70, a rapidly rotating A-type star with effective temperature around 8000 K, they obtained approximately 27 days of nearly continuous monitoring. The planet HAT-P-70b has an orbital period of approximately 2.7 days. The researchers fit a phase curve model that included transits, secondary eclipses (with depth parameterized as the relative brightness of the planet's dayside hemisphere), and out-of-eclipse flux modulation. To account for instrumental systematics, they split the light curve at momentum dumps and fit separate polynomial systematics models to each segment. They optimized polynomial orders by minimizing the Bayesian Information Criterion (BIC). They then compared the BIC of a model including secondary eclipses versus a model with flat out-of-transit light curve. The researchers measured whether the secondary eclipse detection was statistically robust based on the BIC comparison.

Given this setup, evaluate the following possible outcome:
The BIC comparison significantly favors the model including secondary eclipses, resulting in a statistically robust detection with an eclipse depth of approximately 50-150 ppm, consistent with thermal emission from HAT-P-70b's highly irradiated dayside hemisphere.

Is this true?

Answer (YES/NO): NO